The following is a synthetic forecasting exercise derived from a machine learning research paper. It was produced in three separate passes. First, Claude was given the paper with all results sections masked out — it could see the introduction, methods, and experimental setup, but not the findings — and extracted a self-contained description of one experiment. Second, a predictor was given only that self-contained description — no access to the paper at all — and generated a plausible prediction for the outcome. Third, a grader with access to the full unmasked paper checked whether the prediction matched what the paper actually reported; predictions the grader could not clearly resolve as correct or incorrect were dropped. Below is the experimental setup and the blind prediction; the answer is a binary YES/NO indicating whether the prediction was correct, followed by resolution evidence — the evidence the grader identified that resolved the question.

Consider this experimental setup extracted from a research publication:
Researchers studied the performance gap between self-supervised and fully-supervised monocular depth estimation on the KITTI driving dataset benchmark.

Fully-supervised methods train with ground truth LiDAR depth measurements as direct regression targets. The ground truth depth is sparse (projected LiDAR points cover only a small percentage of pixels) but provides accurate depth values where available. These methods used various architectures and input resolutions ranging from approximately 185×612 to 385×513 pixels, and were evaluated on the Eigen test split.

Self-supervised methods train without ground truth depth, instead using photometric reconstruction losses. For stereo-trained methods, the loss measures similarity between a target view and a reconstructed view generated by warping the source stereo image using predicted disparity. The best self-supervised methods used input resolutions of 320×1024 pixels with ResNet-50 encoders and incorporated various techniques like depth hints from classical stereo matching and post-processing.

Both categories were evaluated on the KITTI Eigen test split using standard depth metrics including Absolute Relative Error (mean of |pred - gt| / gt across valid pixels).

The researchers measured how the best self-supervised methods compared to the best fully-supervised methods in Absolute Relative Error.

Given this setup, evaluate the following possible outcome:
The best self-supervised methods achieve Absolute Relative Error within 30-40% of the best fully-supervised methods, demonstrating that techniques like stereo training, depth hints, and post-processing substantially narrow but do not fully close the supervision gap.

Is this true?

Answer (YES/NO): NO